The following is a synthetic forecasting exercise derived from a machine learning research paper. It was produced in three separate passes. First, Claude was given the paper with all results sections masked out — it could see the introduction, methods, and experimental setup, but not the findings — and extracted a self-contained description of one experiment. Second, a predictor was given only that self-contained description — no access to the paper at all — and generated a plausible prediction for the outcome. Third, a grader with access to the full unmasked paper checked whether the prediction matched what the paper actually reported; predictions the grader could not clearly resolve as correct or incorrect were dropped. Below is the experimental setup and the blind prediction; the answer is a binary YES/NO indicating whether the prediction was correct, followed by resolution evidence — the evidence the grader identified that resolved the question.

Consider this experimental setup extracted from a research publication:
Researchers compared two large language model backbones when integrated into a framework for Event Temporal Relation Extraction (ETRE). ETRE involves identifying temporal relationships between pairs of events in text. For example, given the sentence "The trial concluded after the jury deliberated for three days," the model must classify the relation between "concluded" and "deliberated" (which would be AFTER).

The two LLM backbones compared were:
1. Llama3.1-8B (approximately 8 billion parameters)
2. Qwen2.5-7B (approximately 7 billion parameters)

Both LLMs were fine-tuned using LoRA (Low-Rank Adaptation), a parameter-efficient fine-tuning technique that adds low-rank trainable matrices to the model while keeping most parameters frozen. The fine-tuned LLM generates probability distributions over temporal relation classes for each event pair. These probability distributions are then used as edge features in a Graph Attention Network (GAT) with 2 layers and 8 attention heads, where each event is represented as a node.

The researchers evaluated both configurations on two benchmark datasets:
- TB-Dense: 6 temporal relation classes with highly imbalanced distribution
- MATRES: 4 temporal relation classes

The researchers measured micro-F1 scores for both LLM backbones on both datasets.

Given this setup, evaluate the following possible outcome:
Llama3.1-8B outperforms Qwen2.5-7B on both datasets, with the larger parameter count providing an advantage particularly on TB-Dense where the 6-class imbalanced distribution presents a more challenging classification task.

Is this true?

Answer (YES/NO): YES